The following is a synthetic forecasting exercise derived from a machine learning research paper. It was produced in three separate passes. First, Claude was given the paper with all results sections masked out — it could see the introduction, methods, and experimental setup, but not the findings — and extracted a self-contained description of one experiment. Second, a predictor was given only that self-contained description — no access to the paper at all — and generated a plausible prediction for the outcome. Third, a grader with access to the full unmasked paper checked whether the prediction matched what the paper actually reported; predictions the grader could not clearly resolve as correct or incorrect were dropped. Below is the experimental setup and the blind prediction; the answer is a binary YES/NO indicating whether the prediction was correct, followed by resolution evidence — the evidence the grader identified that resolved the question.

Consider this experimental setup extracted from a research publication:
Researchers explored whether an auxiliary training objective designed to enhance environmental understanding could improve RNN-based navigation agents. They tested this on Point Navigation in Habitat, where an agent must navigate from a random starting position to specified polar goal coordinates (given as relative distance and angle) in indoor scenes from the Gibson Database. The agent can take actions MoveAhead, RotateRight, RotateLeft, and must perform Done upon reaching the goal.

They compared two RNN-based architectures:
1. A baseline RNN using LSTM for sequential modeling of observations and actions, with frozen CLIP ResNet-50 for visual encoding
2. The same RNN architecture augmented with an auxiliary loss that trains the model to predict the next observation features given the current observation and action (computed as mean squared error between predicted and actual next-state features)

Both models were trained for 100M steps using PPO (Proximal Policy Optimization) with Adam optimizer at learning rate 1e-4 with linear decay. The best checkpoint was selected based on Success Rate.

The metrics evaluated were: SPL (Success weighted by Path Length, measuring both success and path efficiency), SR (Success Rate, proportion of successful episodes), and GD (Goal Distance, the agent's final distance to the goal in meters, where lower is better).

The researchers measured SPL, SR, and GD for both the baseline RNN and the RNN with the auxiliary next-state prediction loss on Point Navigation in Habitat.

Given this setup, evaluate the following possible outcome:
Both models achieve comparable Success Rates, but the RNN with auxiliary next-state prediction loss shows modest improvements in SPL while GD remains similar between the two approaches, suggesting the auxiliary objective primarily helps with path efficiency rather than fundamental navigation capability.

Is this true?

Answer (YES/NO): NO